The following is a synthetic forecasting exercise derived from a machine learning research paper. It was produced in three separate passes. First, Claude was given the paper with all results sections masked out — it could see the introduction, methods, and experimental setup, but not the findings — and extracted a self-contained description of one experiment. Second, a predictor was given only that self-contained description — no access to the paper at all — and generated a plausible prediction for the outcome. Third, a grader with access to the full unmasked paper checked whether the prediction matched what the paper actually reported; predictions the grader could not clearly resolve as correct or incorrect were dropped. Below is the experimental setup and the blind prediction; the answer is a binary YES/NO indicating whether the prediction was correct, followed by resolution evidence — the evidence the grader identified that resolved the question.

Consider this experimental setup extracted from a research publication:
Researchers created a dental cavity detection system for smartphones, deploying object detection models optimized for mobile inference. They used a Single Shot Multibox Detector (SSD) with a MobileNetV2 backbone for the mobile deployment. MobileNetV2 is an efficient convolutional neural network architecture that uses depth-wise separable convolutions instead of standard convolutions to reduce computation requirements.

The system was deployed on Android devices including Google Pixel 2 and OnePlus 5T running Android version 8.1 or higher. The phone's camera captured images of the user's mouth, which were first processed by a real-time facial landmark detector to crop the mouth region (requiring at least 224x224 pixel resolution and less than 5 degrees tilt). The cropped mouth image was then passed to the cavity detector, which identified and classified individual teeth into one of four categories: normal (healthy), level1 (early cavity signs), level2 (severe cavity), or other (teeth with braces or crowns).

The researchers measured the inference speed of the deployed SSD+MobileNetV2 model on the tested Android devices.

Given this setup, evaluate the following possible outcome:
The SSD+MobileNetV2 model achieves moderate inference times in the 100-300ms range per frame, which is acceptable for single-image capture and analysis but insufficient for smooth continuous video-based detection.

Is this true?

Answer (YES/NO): NO